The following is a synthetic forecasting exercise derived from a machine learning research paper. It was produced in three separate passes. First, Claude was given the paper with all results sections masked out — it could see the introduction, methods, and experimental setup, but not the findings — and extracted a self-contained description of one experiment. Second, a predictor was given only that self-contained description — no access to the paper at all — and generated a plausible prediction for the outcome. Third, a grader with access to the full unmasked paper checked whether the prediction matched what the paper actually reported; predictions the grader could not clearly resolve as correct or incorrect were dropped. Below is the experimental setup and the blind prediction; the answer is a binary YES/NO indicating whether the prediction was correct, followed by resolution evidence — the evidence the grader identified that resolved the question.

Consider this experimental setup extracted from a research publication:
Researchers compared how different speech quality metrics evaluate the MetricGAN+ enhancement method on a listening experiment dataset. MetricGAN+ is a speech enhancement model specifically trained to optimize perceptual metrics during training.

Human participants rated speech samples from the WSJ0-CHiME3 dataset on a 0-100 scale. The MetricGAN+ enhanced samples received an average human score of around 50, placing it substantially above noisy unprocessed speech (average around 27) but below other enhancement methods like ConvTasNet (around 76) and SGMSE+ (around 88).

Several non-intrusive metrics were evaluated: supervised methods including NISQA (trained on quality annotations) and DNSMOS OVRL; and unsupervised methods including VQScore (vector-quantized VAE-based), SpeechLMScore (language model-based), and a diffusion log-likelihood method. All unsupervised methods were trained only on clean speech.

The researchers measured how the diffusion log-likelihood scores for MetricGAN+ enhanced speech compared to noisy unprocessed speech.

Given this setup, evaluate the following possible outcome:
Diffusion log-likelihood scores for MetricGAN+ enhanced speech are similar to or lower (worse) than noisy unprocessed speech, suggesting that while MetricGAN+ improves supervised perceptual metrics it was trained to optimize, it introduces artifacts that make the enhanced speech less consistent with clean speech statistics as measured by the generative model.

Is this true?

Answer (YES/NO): YES